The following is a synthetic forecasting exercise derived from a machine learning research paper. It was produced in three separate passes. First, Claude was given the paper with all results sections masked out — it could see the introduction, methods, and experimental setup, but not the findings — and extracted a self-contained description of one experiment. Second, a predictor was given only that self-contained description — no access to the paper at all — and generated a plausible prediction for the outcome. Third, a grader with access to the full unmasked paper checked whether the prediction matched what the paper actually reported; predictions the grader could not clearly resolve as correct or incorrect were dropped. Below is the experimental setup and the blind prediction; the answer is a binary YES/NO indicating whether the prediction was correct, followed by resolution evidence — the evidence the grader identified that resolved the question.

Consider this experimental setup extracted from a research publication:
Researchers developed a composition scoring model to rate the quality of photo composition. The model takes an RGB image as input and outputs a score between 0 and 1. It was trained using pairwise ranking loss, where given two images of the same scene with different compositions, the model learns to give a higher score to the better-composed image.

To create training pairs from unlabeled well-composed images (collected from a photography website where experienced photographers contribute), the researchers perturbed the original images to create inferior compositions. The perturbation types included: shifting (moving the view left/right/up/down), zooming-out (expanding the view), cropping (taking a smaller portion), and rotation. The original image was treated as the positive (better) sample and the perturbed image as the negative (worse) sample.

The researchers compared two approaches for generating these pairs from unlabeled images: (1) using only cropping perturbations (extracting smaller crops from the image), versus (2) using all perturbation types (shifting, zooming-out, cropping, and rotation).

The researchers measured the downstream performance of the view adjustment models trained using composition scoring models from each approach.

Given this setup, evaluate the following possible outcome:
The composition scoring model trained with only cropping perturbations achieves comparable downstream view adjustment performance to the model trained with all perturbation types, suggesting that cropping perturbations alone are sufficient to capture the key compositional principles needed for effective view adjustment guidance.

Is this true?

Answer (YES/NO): NO